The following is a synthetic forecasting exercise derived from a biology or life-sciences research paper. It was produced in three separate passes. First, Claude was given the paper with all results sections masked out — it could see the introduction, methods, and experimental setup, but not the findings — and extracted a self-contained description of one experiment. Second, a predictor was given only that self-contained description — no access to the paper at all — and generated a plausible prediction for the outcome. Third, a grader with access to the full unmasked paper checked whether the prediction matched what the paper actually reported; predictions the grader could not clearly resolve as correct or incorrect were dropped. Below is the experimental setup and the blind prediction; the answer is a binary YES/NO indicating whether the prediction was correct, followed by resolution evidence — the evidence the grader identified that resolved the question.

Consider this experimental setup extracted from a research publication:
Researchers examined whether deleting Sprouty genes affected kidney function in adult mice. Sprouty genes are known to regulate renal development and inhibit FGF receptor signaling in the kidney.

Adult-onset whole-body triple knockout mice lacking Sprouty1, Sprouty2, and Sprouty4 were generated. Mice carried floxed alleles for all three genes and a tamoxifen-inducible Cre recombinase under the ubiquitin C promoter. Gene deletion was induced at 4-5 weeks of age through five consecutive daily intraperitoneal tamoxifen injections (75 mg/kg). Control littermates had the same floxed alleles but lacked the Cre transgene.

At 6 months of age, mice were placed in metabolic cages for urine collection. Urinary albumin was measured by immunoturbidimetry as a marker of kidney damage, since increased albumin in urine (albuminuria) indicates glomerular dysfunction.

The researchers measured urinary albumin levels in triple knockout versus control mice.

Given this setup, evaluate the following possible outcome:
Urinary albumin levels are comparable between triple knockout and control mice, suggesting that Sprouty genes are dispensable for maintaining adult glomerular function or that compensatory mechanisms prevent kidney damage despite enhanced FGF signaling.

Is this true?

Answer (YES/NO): YES